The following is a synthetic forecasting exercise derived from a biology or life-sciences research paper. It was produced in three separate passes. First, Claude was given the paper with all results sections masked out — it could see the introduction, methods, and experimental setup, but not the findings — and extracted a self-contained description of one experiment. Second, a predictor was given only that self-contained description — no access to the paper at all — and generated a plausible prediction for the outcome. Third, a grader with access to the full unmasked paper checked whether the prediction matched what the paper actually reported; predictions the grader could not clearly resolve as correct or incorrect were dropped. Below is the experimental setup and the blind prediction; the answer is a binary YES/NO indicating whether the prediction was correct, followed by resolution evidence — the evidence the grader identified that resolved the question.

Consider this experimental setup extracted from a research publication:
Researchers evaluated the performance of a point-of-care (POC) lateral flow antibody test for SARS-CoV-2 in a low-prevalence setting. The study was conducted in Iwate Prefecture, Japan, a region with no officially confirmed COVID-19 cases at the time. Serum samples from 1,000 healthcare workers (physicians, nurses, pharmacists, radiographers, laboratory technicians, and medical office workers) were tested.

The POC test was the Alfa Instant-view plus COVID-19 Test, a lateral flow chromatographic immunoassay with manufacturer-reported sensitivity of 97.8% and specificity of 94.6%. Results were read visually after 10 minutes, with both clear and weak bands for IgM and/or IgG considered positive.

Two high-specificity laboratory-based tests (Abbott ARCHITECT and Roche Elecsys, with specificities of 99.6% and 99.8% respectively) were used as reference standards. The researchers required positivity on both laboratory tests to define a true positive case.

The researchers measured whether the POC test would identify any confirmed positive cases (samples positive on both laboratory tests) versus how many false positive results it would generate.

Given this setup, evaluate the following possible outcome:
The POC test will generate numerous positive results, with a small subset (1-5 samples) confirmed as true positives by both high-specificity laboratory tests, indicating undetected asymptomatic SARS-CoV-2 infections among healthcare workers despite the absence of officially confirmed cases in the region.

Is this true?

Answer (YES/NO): NO